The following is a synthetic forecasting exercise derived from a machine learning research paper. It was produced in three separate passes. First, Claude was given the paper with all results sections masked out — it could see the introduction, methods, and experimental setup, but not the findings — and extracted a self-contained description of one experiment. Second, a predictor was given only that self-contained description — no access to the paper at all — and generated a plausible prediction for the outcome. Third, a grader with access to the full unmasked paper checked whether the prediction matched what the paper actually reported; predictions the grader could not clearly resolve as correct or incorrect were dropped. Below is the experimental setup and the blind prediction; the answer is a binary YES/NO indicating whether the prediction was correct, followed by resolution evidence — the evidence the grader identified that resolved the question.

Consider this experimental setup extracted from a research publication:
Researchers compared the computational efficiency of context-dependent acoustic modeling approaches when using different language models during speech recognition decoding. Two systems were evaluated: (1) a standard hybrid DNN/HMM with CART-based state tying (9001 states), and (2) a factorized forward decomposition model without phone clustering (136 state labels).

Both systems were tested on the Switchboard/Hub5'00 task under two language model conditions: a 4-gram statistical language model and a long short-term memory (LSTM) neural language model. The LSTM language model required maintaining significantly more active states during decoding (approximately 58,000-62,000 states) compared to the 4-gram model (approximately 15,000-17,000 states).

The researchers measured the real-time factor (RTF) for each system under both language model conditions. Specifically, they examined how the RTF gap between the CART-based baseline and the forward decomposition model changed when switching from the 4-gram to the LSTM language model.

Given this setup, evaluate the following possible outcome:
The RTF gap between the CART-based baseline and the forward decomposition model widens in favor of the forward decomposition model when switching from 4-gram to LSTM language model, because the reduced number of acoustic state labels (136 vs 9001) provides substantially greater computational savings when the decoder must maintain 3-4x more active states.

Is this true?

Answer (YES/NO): NO